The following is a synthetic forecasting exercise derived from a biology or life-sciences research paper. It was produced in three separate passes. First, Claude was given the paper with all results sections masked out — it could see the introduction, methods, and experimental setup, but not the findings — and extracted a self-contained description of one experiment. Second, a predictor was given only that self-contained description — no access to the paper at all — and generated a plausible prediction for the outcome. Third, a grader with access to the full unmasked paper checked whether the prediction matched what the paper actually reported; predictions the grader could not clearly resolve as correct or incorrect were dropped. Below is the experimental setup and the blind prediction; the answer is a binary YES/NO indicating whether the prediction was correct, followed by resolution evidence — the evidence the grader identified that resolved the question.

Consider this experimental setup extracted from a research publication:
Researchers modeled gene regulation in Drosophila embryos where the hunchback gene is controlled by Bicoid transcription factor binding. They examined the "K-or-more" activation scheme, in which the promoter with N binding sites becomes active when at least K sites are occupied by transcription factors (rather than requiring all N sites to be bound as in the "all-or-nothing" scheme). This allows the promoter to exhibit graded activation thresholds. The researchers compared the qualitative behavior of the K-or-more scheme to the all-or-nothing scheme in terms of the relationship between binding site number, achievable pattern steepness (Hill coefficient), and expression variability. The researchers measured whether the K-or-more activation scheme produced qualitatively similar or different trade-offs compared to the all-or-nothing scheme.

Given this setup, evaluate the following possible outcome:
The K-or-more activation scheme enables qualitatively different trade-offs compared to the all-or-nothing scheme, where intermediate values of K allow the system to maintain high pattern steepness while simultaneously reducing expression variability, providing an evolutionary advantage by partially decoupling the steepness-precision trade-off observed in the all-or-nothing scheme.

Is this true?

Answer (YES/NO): NO